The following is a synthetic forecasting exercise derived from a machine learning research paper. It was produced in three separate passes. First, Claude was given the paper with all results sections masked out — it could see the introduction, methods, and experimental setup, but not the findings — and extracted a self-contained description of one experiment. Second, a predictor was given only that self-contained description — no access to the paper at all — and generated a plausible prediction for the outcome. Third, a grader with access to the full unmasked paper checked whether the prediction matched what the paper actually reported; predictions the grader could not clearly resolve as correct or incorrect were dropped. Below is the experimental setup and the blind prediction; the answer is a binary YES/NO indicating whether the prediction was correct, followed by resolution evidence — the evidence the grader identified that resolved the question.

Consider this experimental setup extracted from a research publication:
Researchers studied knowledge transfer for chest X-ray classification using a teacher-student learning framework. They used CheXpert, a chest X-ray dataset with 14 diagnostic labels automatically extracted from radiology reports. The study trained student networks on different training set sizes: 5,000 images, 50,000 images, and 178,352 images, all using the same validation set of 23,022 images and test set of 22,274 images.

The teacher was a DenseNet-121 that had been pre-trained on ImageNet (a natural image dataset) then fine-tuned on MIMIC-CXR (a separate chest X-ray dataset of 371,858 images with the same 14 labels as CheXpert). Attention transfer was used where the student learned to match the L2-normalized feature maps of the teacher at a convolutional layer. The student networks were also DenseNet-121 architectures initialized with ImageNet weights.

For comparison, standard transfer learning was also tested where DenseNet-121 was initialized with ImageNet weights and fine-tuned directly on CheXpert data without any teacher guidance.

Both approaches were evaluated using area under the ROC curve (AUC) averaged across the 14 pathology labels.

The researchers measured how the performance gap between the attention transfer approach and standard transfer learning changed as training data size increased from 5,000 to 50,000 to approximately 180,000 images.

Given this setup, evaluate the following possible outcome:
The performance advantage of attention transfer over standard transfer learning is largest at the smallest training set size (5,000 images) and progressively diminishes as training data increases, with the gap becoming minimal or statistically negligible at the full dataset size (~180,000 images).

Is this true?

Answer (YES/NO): YES